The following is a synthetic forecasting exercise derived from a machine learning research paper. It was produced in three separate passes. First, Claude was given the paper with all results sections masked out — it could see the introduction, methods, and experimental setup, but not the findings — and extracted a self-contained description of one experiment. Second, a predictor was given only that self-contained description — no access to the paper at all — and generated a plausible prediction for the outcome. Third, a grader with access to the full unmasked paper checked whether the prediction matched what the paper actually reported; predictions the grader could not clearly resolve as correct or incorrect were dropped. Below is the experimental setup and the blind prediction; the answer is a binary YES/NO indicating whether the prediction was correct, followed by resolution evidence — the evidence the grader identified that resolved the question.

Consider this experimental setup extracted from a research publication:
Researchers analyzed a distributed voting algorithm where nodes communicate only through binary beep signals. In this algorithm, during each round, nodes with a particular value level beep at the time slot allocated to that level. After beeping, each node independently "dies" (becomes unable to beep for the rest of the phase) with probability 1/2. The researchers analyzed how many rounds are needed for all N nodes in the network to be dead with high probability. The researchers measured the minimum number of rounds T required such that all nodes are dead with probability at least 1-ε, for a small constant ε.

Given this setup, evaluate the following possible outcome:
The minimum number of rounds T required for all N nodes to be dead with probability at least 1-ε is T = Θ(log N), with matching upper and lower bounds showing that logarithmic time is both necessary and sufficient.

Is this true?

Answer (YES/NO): YES